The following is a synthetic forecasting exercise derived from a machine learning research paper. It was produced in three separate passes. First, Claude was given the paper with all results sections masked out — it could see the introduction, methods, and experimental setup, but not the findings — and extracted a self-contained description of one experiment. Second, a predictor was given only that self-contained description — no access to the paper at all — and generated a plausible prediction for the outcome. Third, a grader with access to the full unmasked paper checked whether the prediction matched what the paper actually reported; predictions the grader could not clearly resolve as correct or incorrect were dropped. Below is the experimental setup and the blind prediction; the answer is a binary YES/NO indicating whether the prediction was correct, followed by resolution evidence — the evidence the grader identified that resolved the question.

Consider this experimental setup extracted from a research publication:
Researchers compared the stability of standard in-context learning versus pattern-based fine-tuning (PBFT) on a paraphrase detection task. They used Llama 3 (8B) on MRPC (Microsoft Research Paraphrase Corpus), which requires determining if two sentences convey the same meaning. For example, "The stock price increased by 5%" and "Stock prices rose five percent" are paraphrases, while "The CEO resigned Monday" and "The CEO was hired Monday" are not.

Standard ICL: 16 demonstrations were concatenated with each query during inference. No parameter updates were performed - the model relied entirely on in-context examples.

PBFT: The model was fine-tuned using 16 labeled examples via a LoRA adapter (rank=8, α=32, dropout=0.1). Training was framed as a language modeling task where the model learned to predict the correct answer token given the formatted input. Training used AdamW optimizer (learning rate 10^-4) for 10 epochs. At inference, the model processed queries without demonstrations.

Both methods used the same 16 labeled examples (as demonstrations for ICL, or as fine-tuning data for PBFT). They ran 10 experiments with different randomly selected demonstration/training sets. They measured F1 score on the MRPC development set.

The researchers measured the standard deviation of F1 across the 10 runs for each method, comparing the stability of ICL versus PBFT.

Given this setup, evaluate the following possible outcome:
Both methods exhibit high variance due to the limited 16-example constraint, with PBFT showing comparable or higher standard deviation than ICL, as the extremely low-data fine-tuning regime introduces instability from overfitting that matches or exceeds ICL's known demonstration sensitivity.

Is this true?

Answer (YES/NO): NO